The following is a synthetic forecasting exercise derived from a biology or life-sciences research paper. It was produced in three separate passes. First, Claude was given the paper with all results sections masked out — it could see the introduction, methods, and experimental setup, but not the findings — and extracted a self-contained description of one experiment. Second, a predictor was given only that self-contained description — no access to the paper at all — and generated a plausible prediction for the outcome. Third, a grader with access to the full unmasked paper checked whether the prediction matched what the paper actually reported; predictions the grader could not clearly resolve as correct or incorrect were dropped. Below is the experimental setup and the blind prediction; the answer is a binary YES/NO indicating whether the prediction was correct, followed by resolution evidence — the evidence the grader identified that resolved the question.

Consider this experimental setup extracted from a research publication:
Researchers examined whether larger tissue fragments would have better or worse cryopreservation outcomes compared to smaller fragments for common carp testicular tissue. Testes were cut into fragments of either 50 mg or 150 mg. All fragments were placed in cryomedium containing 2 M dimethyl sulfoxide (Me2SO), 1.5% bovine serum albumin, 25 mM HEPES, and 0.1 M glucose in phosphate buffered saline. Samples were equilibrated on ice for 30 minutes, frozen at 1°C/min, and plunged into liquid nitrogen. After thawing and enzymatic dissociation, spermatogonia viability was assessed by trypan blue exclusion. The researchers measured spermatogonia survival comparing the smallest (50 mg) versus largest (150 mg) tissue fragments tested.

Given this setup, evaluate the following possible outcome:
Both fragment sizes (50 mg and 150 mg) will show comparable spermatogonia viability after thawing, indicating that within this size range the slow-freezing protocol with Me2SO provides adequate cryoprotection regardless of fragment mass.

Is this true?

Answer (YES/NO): YES